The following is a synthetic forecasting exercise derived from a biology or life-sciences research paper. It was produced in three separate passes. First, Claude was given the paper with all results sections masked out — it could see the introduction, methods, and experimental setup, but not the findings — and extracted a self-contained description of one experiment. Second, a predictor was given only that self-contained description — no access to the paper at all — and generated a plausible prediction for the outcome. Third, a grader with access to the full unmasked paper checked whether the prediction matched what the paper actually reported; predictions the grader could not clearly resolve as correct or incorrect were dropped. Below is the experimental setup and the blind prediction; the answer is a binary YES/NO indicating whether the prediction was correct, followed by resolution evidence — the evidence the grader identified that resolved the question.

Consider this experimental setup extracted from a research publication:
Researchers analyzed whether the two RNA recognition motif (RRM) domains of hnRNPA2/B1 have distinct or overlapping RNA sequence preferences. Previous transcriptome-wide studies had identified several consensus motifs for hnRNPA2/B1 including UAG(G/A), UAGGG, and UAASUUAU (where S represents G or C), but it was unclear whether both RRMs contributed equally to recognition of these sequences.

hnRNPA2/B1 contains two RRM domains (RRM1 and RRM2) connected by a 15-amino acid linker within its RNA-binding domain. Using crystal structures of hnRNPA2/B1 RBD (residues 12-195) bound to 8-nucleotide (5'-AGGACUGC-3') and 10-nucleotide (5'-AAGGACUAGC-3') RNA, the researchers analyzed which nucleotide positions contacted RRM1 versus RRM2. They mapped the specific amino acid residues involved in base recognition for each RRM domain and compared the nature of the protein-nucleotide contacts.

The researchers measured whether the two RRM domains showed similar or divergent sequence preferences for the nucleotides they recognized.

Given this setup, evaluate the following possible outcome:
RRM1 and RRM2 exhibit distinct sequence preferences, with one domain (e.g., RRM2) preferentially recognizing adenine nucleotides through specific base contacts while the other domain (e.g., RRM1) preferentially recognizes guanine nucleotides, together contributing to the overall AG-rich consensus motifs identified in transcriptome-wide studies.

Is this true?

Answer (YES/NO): NO